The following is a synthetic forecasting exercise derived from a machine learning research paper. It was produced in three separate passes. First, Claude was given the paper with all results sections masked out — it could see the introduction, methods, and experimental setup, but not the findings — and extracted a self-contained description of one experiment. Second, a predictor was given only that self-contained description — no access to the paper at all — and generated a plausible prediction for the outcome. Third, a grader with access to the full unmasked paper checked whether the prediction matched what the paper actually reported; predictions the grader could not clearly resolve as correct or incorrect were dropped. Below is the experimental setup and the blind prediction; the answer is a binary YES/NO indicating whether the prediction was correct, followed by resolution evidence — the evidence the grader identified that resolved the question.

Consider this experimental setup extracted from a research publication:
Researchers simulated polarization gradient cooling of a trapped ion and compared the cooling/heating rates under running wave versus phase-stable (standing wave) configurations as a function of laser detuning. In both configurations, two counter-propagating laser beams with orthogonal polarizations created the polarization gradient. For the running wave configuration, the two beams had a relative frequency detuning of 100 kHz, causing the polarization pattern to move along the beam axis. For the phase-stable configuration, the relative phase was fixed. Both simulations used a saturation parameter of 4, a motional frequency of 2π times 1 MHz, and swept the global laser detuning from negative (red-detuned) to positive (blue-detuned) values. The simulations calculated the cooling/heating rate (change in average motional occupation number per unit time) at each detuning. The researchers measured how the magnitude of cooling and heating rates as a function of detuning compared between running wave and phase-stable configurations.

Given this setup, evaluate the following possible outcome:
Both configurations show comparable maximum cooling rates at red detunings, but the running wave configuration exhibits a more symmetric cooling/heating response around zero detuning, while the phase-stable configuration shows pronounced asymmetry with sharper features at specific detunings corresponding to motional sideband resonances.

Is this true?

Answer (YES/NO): NO